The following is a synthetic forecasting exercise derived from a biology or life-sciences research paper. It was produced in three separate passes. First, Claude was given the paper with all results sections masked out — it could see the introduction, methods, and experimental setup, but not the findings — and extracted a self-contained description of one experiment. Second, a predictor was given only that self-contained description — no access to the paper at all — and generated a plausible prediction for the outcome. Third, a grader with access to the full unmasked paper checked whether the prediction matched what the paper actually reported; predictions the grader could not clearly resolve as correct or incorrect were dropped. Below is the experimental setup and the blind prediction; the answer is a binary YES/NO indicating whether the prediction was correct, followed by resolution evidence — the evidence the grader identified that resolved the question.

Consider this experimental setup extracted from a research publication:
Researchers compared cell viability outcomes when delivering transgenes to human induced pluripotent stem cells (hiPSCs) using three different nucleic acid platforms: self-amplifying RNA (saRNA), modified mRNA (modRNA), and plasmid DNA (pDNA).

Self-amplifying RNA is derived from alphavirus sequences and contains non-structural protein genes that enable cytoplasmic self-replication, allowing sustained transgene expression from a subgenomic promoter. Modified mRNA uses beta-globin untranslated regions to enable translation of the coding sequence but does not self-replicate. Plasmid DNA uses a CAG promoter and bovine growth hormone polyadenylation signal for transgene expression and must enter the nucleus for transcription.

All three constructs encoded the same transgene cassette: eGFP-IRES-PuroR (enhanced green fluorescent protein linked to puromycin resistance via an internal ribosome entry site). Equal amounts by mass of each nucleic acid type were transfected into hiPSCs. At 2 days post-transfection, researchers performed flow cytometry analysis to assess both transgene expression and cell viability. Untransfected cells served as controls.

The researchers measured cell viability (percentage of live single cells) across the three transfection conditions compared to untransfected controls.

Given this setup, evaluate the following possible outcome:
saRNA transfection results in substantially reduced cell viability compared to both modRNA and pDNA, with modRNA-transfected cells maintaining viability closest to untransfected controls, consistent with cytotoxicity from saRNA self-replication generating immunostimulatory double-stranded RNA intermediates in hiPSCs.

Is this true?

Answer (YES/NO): NO